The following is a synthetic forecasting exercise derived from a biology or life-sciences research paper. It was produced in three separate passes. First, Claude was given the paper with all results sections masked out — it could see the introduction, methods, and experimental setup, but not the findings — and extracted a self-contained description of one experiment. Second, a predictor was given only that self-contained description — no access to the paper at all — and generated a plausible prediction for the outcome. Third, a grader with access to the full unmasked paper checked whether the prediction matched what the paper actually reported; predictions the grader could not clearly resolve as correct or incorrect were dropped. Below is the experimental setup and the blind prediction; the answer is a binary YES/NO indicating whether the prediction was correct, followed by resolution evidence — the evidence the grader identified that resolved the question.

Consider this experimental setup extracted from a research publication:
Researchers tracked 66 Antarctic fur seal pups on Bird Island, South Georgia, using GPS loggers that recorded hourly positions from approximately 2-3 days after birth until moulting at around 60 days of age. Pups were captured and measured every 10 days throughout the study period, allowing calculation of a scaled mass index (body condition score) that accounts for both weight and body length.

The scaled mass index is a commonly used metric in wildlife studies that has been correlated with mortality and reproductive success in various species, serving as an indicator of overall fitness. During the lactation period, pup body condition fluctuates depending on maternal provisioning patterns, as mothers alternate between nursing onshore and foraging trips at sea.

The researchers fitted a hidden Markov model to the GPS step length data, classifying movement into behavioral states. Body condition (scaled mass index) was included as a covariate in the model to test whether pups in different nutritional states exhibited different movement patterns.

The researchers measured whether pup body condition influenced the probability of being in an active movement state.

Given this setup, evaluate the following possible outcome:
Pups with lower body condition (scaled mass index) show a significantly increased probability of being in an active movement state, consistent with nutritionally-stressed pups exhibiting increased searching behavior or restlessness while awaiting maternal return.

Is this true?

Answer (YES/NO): NO